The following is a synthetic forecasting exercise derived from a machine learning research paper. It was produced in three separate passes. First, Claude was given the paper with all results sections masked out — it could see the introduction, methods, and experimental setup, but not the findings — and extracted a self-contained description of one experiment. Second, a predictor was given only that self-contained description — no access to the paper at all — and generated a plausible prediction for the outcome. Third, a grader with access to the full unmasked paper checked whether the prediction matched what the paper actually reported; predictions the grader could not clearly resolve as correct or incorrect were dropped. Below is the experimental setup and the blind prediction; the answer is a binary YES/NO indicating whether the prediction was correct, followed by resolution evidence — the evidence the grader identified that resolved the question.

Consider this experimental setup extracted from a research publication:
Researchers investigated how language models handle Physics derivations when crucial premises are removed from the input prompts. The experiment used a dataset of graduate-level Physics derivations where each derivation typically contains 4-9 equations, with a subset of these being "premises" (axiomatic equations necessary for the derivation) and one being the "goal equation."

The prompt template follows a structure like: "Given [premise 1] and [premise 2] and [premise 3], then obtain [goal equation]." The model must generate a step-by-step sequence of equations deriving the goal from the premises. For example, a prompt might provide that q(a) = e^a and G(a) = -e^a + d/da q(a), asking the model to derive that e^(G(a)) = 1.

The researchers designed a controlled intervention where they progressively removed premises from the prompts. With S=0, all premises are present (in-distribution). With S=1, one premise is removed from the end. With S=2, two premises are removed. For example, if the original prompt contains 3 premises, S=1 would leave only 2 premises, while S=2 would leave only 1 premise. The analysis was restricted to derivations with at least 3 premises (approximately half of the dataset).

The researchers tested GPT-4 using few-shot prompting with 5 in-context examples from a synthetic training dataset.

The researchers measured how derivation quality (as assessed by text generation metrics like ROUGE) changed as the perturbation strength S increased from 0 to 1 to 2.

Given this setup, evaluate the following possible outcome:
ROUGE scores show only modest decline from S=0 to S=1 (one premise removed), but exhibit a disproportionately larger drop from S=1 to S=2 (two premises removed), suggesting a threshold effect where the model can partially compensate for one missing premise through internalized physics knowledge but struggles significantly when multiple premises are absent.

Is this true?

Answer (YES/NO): YES